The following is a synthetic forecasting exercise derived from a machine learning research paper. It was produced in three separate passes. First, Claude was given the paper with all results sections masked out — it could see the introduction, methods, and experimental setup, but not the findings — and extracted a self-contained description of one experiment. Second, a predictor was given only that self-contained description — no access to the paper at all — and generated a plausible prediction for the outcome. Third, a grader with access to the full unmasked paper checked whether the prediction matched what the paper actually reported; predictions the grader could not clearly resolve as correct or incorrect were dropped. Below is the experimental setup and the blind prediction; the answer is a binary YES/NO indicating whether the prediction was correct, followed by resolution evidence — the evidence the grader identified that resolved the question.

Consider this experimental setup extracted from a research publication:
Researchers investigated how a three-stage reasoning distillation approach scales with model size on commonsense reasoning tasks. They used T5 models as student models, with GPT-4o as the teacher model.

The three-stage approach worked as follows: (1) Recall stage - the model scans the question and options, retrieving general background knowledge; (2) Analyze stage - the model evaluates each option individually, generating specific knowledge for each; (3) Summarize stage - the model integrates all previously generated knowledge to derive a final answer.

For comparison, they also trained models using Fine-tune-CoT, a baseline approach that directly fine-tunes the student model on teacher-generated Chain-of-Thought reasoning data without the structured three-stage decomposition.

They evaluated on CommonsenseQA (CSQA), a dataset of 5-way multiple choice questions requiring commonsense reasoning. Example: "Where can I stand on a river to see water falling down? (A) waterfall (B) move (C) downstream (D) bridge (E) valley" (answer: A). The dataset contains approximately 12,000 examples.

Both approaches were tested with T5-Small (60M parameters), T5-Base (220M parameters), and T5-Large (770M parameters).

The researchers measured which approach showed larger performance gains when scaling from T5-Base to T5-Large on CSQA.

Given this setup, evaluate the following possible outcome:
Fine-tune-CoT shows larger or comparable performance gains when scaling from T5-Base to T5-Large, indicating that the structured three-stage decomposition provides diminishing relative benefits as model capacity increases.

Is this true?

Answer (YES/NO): YES